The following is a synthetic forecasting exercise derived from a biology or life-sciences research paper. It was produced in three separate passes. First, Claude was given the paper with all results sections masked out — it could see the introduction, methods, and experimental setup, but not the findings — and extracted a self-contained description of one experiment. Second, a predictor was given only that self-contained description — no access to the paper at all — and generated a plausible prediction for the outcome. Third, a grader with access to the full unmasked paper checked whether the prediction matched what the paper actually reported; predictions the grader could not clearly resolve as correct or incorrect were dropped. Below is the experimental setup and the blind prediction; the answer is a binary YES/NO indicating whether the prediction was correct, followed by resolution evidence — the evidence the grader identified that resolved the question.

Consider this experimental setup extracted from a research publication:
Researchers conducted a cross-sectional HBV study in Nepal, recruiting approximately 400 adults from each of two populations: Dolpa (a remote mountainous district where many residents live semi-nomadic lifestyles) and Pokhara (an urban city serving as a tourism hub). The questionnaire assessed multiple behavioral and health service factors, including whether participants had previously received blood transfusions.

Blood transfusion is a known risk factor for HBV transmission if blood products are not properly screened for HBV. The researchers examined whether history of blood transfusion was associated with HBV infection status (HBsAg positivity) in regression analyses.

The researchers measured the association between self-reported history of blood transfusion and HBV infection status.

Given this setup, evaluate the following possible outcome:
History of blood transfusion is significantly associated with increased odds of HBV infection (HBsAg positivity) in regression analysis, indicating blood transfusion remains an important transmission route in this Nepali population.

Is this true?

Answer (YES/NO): NO